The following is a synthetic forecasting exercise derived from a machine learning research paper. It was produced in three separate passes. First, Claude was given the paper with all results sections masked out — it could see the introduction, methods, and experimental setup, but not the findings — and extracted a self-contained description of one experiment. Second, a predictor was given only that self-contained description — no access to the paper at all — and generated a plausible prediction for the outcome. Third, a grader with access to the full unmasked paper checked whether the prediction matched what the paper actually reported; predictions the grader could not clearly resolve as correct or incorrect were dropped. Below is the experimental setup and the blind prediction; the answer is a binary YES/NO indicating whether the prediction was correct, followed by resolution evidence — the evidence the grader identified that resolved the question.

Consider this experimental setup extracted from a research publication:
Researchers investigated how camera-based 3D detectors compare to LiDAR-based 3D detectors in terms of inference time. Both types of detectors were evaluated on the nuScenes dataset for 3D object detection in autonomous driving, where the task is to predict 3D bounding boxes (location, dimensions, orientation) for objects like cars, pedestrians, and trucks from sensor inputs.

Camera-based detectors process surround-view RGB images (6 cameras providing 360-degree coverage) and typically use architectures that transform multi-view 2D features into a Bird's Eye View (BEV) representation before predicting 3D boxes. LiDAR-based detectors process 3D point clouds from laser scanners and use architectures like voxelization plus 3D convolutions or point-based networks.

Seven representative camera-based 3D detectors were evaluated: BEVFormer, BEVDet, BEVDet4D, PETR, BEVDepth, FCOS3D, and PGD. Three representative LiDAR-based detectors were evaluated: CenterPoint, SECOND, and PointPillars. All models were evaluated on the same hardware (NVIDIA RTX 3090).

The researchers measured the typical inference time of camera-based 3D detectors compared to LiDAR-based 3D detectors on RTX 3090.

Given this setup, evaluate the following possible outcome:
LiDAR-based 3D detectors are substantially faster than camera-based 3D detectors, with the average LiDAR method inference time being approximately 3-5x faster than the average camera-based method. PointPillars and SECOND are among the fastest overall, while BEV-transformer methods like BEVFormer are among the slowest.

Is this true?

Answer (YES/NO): NO